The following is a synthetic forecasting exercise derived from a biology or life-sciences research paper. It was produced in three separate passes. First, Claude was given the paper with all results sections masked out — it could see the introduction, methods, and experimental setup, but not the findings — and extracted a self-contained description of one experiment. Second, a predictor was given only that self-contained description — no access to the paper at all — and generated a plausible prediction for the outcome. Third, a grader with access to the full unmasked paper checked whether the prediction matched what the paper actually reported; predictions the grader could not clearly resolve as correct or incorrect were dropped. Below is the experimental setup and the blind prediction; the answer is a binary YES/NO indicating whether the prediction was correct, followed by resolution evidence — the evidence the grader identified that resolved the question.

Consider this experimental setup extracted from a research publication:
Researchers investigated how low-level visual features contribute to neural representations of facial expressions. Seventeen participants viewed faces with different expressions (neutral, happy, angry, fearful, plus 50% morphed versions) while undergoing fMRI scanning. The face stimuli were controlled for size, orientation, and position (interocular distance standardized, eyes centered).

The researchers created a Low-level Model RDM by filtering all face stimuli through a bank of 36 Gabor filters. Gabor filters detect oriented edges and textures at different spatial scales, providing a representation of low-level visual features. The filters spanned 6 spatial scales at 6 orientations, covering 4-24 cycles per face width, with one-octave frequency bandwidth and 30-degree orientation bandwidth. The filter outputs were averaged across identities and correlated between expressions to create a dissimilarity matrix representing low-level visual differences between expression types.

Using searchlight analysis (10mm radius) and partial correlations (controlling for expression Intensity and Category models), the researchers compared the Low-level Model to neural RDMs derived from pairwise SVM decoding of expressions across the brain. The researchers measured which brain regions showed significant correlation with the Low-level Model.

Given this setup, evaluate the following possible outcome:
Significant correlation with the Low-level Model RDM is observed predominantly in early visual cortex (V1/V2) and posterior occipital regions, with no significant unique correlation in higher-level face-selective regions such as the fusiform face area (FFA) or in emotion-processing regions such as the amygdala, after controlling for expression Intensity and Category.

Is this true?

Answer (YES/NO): NO